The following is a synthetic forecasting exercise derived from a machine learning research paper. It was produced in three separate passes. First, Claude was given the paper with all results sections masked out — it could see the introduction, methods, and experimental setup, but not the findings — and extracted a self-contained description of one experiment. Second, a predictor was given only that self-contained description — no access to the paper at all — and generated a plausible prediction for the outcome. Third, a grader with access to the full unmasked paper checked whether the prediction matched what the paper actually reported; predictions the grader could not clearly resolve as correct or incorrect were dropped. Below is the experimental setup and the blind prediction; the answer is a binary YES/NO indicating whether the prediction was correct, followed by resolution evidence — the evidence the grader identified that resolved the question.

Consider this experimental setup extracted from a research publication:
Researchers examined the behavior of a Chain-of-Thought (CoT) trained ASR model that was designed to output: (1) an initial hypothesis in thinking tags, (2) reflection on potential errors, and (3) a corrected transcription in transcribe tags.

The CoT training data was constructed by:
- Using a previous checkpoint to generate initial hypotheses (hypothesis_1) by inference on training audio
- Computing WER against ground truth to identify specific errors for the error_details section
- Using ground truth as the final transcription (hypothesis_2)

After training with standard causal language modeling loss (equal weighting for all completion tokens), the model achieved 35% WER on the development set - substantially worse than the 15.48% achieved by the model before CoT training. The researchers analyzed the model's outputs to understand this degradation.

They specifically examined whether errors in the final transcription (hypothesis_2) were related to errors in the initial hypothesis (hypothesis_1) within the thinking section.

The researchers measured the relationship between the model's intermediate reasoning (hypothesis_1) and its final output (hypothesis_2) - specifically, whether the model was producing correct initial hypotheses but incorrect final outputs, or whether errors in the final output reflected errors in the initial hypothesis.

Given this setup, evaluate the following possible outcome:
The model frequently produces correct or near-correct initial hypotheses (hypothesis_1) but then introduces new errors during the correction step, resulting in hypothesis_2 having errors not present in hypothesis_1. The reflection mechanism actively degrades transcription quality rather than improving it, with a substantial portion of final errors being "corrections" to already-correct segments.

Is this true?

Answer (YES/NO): YES